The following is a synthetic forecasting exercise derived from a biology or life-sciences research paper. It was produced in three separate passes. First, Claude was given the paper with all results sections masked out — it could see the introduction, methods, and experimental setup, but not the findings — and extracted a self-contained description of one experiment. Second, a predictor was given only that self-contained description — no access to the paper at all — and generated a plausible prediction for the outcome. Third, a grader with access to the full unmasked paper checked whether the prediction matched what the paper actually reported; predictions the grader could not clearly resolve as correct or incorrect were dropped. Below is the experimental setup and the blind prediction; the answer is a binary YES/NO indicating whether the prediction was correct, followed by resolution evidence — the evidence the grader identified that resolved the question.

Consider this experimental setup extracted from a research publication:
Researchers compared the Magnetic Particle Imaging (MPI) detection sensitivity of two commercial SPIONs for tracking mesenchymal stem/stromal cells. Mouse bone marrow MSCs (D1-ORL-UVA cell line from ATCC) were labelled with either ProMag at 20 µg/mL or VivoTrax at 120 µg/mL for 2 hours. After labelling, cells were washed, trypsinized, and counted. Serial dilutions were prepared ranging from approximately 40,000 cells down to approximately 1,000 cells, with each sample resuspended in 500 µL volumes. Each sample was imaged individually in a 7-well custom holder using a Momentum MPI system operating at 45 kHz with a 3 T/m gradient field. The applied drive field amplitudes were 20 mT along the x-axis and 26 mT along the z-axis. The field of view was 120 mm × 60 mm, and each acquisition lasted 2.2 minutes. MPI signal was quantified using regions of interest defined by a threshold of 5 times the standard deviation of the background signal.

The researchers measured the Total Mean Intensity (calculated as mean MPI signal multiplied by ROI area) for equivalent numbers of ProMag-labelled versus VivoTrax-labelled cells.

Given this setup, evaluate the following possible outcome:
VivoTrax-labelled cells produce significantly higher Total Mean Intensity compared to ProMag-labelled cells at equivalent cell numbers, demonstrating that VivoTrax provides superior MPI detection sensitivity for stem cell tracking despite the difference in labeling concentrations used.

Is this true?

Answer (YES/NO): NO